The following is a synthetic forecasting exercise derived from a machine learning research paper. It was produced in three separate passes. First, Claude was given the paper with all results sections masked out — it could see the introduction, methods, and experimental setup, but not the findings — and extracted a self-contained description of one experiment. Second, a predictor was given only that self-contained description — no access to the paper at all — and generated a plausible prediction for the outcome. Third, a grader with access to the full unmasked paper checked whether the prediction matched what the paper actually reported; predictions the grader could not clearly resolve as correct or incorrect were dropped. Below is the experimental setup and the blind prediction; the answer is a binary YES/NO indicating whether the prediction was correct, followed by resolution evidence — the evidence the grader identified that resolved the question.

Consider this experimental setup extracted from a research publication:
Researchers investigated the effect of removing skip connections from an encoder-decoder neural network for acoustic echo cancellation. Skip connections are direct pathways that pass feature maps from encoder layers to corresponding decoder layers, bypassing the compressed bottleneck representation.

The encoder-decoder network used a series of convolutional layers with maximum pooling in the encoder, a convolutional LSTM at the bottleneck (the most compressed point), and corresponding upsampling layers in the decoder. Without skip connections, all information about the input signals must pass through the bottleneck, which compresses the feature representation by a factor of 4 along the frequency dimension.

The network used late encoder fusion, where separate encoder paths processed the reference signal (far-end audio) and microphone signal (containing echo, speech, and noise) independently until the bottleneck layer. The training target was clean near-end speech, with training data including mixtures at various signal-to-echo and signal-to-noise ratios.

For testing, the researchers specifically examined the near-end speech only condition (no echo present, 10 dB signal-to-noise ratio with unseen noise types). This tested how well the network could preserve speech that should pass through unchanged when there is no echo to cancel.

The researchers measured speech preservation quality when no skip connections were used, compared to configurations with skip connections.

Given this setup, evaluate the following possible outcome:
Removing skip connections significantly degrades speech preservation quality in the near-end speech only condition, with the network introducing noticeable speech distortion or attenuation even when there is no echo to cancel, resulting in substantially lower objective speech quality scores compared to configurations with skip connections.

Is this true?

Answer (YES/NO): NO